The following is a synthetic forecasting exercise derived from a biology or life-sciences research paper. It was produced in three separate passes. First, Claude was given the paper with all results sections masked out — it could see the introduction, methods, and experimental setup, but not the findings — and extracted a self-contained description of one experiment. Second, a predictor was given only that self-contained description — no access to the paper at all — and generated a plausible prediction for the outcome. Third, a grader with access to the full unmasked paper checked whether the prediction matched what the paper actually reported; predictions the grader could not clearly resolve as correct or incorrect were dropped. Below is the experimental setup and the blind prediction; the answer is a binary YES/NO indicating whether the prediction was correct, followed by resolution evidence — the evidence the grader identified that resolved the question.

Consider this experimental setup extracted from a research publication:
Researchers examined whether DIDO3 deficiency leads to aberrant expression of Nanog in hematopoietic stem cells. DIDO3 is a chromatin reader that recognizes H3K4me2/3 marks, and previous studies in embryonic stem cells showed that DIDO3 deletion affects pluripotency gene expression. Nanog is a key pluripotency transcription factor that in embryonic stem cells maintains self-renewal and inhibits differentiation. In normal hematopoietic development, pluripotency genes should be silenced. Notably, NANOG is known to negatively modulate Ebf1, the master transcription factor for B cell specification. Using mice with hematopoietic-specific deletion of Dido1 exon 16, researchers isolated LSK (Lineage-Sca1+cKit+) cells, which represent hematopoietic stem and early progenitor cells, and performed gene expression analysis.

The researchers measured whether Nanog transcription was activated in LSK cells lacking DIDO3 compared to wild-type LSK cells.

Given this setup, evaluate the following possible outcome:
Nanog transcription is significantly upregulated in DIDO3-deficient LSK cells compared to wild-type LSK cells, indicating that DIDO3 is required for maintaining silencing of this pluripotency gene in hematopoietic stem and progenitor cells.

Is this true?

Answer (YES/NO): YES